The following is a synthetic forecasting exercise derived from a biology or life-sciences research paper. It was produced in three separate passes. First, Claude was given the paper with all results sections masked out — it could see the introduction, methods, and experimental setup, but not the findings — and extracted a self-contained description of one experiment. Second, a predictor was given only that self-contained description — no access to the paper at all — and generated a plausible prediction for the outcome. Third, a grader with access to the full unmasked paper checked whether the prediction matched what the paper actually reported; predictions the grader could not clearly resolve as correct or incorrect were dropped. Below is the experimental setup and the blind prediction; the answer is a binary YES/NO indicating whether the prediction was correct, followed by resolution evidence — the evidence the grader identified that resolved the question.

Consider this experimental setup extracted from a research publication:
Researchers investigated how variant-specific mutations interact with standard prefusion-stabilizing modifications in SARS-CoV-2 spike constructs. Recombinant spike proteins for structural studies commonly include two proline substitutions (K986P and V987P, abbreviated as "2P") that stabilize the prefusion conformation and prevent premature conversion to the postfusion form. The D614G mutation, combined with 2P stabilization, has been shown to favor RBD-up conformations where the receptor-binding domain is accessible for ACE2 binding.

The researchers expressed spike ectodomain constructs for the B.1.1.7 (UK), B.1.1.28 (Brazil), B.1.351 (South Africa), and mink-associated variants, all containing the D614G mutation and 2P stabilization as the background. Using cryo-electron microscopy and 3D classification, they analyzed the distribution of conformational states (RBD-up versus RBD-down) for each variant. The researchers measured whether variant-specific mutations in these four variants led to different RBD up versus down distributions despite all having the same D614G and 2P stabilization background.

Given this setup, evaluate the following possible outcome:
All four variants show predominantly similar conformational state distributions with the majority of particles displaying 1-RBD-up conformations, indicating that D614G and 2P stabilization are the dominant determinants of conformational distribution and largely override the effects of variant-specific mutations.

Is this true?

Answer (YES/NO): NO